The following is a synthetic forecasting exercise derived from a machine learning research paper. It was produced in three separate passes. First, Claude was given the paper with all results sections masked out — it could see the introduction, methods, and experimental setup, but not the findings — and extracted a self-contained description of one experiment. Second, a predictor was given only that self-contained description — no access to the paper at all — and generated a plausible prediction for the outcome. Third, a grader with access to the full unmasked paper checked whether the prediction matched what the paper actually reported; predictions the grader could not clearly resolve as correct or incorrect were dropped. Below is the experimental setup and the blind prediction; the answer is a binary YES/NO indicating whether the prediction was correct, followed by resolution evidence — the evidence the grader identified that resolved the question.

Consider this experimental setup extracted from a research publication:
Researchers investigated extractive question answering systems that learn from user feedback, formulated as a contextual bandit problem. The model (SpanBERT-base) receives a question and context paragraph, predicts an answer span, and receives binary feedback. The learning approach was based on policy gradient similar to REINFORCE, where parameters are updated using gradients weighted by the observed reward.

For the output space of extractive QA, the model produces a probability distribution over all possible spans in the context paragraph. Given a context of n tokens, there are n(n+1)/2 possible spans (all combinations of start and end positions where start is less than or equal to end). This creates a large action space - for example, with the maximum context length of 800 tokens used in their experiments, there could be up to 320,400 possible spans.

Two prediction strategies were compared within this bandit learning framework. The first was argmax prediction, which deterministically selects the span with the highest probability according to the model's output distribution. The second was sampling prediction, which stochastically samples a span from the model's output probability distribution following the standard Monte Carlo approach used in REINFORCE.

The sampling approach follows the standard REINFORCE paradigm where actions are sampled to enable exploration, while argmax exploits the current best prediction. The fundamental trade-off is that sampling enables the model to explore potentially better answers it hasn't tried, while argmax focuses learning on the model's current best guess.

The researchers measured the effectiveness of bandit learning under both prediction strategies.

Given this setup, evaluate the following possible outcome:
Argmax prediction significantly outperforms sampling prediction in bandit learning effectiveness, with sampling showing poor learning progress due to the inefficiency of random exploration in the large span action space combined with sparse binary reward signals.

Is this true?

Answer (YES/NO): NO